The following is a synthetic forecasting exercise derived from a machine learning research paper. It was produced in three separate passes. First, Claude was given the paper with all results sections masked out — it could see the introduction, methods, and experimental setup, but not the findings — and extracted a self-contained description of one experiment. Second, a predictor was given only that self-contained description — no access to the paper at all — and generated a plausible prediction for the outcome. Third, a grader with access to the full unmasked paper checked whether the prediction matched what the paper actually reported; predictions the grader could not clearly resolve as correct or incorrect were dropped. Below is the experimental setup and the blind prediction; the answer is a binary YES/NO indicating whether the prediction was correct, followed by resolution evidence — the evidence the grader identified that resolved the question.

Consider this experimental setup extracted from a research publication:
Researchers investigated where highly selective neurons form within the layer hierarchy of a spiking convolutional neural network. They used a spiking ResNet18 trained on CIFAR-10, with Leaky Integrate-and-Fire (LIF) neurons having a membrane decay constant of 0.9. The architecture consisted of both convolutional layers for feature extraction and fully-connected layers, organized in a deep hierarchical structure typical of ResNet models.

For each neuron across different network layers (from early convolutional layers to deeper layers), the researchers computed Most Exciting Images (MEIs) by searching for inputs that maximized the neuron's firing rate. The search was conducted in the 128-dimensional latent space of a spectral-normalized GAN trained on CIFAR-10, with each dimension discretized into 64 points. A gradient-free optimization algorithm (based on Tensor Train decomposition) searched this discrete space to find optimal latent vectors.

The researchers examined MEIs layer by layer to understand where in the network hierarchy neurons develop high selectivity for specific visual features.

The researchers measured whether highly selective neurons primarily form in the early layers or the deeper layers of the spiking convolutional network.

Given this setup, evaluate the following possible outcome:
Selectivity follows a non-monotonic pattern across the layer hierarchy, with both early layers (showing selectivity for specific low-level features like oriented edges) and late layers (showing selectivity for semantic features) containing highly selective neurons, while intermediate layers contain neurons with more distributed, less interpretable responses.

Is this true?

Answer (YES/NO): NO